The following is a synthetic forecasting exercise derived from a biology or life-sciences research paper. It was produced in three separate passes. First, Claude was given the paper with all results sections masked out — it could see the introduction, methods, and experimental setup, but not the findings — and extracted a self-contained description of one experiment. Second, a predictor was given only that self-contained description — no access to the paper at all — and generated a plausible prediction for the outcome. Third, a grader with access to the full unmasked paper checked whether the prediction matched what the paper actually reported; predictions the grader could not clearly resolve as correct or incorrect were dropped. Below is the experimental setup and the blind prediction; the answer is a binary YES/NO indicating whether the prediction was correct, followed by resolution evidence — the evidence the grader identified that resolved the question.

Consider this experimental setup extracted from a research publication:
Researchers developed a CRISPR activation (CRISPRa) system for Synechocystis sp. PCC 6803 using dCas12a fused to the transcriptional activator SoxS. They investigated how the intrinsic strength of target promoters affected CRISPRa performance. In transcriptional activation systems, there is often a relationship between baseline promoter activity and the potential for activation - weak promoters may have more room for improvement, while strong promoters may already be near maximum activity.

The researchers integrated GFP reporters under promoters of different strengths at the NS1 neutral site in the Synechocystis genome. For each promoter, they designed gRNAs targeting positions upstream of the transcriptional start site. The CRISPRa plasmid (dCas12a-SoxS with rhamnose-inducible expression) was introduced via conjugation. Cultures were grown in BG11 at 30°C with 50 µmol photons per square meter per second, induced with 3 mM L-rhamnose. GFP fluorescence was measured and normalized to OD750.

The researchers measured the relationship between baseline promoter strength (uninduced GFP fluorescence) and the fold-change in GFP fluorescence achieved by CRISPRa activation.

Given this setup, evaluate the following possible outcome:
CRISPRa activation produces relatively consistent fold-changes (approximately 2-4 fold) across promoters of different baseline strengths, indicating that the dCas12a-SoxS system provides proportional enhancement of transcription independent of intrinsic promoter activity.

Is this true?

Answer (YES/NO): NO